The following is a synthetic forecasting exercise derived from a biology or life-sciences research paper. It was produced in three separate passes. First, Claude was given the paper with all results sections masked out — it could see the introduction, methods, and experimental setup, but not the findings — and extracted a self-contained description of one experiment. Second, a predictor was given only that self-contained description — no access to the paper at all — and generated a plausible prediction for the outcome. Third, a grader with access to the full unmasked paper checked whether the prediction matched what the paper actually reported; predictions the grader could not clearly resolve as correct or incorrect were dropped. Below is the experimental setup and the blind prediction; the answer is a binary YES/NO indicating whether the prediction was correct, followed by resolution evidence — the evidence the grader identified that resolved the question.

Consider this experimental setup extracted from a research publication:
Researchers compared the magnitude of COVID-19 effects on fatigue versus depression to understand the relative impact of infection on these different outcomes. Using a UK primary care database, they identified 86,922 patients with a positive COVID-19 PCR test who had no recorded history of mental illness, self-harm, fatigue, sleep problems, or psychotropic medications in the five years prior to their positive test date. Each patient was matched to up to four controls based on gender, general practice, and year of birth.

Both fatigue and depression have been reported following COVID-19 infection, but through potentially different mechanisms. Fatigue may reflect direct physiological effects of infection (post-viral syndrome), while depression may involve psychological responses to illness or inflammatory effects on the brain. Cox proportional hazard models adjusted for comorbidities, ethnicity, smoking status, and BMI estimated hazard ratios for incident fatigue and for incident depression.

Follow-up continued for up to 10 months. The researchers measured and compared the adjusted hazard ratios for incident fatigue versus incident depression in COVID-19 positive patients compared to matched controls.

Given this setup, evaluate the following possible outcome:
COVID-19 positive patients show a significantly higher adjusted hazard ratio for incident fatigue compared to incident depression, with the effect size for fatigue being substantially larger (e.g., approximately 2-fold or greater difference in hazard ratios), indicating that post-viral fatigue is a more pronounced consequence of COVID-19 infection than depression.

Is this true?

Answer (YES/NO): YES